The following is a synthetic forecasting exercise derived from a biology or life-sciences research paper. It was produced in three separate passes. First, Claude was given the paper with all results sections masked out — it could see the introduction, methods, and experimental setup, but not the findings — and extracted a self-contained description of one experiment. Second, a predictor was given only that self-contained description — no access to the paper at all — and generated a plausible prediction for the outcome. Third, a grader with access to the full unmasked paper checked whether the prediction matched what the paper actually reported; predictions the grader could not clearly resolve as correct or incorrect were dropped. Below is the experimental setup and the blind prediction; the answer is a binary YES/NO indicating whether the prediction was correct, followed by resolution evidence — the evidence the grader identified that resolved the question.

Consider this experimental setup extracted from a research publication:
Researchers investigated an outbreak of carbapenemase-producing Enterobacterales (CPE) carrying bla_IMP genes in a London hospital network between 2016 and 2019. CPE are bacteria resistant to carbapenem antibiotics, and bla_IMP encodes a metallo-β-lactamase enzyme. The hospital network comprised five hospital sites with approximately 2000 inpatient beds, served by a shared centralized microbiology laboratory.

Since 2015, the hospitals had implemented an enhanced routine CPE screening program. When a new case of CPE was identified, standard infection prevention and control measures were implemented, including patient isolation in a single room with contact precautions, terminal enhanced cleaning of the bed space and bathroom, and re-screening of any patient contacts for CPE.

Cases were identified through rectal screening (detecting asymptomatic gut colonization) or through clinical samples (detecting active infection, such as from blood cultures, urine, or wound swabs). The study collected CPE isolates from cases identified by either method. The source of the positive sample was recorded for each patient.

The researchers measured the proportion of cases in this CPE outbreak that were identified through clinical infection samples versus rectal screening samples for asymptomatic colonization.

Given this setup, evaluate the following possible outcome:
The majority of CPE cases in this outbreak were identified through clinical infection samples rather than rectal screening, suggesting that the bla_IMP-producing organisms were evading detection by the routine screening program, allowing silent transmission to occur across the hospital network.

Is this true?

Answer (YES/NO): NO